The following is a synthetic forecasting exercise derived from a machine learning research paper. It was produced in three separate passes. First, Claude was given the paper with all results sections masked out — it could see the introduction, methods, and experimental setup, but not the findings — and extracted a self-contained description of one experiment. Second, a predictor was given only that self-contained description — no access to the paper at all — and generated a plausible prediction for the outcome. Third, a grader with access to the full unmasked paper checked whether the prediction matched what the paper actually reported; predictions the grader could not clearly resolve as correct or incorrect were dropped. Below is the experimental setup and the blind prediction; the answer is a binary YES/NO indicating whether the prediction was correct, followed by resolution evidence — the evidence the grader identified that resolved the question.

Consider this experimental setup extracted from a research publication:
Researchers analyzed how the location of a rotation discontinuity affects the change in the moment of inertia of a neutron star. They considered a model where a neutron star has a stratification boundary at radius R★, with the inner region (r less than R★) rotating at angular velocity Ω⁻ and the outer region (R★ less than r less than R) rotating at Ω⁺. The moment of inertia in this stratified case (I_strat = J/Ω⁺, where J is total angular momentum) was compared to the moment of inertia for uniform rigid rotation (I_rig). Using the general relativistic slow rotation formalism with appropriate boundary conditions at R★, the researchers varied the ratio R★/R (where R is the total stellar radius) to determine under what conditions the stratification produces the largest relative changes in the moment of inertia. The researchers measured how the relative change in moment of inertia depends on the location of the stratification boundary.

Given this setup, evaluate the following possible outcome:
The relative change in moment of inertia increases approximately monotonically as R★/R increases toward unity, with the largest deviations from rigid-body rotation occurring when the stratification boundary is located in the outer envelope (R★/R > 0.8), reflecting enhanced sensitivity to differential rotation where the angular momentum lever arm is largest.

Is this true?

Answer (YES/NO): YES